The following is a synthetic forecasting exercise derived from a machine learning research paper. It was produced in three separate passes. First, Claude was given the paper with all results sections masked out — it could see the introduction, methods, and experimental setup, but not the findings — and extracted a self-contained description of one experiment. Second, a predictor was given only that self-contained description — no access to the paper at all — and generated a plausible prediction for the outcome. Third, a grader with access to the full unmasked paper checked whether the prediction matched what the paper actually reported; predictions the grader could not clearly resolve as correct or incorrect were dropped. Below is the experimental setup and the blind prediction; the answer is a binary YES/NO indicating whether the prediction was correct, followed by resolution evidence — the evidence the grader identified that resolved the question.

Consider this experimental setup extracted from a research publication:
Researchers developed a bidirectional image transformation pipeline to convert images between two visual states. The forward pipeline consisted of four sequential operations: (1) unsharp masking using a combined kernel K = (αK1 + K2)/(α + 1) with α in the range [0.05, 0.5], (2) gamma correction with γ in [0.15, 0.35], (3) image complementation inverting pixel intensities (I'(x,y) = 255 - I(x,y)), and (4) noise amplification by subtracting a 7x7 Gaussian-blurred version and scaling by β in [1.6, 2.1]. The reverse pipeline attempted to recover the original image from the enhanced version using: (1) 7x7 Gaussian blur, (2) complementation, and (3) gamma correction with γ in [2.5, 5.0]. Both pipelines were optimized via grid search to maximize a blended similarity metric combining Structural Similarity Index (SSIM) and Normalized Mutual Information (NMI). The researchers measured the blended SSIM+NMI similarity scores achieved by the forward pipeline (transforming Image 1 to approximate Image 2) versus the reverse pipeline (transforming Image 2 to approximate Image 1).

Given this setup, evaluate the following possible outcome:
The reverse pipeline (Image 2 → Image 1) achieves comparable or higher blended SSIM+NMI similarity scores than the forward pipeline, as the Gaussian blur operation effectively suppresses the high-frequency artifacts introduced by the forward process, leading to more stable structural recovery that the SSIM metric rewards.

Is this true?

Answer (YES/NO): NO